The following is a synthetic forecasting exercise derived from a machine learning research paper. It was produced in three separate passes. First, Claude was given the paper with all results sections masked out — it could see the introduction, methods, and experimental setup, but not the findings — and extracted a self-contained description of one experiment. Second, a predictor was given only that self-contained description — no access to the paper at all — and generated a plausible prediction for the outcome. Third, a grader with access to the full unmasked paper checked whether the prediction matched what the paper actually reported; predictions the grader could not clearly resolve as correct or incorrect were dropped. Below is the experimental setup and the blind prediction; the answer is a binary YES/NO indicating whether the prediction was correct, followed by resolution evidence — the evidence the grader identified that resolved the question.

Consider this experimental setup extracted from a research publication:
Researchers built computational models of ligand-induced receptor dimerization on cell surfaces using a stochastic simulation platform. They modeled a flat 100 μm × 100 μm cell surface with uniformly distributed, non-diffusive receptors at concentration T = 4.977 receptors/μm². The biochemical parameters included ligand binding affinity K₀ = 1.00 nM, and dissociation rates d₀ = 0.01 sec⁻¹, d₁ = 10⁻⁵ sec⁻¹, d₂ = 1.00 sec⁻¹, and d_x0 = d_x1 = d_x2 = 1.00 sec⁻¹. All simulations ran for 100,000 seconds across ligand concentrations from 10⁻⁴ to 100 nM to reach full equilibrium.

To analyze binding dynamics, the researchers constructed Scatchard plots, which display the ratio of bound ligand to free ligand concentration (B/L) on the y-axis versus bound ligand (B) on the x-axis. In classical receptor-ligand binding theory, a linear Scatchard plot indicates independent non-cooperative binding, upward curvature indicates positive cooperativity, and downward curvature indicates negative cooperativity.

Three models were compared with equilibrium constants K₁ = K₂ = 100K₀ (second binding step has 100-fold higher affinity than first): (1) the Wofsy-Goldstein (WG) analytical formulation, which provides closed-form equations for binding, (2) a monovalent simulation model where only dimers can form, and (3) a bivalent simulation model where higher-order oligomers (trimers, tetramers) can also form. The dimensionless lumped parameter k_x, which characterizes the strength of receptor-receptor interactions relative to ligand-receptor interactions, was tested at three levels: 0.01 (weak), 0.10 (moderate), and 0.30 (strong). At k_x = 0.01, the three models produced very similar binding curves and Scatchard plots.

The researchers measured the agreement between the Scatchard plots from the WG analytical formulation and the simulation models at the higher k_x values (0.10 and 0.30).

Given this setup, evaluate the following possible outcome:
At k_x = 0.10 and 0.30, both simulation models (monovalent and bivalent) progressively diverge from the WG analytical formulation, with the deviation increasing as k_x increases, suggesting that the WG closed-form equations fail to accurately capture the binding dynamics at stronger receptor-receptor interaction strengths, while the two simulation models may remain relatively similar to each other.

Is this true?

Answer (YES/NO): NO